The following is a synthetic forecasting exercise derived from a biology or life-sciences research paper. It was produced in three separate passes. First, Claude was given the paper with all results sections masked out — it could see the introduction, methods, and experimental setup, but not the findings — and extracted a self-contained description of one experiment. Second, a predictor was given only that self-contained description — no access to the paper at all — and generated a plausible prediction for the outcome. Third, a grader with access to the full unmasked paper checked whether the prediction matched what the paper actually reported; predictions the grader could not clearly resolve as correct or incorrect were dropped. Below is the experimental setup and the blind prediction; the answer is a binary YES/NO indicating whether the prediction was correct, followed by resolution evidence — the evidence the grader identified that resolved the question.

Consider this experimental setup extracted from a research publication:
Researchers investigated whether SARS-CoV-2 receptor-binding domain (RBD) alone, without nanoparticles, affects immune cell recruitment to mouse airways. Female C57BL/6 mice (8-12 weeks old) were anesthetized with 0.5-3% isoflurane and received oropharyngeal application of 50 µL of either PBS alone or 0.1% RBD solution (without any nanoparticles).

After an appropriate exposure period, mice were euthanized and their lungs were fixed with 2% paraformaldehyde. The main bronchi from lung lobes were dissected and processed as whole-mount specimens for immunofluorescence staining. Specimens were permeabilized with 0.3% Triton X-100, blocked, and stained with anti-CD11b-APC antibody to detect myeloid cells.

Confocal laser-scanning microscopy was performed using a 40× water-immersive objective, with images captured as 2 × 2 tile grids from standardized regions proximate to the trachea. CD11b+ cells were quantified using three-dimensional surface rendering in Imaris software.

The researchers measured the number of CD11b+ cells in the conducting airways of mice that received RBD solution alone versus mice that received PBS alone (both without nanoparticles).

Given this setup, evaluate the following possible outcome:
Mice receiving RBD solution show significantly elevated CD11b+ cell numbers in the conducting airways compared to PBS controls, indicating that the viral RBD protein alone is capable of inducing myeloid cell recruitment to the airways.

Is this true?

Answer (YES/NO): NO